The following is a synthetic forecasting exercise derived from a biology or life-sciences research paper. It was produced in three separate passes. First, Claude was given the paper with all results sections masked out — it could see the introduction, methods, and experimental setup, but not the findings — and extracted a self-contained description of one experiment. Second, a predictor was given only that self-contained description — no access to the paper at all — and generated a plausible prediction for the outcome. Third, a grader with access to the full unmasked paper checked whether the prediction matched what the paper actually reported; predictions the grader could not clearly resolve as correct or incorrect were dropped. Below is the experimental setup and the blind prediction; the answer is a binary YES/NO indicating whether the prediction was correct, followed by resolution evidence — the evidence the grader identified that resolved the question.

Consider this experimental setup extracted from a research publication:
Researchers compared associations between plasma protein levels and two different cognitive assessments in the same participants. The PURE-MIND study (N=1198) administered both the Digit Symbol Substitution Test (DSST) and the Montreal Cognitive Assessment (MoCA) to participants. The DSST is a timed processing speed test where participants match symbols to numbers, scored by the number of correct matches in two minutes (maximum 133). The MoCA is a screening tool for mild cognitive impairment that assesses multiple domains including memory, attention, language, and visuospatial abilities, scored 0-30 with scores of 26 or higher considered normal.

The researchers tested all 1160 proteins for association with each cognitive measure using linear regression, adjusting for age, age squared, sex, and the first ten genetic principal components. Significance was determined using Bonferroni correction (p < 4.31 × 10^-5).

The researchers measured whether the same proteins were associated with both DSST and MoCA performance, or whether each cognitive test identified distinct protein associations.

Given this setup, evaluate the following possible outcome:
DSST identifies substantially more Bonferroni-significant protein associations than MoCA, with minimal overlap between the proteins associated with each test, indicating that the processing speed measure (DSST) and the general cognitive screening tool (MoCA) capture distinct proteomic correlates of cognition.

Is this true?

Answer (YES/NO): YES